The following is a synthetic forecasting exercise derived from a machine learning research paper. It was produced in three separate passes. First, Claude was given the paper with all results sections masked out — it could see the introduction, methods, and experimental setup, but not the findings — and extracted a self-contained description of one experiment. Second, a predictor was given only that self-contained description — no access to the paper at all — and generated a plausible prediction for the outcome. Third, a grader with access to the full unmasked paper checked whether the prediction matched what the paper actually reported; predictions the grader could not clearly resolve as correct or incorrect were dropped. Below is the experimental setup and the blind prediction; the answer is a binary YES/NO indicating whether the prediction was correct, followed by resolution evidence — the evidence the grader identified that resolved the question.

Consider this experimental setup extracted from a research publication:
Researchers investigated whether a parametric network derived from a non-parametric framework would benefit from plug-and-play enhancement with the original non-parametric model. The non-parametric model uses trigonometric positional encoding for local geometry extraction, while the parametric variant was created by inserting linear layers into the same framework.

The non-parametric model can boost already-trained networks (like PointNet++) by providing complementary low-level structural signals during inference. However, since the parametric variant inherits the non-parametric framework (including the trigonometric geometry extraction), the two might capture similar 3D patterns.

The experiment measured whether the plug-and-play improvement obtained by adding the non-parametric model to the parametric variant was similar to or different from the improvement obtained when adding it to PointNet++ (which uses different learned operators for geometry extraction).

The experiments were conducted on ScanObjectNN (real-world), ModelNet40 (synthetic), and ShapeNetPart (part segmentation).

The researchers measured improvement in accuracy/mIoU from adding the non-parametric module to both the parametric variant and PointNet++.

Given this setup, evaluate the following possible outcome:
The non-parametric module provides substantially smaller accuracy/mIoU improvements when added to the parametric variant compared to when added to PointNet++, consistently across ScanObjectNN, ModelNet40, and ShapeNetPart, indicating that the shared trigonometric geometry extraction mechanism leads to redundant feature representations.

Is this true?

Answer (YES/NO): YES